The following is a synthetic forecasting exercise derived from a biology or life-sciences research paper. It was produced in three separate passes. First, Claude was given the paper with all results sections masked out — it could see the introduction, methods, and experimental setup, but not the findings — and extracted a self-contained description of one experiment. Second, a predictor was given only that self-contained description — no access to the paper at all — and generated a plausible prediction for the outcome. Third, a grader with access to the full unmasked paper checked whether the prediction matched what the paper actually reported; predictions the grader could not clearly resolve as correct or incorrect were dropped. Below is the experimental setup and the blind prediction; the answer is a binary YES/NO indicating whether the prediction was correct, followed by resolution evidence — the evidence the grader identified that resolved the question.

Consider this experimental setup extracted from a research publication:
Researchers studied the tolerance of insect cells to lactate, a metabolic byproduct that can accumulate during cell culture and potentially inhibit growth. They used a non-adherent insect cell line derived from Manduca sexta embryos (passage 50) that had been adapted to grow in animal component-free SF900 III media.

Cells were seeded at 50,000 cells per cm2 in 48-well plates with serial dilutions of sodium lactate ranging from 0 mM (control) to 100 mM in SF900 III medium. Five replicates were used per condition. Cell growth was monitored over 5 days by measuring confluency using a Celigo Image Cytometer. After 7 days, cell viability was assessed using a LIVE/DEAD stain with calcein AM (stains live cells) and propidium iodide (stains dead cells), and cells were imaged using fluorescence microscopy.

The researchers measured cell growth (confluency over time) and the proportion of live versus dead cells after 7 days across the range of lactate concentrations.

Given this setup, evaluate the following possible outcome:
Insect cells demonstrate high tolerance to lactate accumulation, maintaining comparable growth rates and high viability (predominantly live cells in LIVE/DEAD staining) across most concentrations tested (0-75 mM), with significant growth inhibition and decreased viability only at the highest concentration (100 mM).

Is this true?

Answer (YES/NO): NO